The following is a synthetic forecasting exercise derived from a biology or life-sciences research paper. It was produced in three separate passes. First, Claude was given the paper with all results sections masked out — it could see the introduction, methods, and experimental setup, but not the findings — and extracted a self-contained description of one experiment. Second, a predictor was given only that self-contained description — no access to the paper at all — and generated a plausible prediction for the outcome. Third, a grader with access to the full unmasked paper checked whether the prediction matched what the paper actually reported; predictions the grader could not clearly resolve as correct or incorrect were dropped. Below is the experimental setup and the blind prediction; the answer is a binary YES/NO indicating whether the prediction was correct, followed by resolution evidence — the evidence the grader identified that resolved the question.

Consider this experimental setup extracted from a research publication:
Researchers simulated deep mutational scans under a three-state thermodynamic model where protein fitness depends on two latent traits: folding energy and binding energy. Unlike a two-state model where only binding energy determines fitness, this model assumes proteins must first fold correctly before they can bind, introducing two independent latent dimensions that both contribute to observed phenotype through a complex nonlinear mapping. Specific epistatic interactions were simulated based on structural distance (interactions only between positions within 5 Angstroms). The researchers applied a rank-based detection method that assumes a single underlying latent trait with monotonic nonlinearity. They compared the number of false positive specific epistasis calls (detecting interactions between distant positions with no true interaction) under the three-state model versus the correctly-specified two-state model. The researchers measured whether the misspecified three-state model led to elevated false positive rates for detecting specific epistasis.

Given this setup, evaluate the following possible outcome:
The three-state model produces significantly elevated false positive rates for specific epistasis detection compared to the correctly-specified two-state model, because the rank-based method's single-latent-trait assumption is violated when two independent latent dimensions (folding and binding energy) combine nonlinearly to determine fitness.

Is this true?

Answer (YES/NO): YES